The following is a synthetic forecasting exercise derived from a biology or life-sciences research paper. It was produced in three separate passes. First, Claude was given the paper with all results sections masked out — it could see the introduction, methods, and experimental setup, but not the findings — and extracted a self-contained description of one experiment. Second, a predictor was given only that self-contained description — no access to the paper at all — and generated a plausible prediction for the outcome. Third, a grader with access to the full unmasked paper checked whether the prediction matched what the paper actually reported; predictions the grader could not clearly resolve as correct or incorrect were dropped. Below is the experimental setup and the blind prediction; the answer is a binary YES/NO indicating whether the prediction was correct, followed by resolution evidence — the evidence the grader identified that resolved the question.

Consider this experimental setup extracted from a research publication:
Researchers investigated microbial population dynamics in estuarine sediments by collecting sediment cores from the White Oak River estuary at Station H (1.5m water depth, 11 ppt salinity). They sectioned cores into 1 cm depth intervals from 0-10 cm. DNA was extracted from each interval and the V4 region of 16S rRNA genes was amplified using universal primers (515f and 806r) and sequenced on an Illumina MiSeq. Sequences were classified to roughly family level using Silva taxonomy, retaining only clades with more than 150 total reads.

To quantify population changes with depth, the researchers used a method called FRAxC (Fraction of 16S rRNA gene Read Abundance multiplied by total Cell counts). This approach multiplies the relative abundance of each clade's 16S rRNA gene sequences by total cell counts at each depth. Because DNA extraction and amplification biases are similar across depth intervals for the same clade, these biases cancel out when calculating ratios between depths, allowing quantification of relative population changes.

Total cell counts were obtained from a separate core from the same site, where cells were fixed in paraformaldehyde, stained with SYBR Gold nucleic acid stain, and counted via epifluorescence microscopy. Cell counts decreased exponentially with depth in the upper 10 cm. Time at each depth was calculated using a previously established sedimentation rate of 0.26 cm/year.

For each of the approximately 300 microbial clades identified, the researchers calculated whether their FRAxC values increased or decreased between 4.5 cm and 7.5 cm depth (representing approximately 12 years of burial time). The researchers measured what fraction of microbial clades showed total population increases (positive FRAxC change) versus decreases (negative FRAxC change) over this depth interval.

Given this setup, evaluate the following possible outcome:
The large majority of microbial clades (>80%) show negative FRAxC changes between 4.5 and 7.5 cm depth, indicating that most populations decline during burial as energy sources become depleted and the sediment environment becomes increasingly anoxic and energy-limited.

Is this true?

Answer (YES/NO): NO